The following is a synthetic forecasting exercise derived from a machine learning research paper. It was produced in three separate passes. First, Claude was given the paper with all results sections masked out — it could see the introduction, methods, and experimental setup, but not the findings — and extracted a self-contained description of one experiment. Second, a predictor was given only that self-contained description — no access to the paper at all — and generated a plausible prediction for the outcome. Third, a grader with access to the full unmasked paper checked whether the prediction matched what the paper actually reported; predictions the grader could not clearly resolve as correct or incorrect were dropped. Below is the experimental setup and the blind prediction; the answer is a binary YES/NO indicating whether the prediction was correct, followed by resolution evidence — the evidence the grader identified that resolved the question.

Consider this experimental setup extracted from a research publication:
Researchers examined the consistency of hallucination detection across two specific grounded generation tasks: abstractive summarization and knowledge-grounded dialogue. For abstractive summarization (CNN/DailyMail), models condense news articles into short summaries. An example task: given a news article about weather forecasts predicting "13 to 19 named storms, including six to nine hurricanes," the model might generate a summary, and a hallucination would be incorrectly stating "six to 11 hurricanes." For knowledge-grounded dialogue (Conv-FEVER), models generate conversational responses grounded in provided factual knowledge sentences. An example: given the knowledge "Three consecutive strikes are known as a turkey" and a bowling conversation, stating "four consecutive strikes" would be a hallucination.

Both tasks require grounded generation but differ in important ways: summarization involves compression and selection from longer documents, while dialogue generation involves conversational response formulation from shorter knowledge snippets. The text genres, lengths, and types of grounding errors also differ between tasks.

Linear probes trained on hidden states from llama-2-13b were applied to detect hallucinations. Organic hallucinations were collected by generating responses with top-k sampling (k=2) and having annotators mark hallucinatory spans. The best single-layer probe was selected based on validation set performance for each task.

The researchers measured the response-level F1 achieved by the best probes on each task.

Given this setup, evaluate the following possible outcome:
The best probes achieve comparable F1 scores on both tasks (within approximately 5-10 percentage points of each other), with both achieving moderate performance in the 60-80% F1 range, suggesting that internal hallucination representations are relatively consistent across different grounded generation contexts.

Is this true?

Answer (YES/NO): NO